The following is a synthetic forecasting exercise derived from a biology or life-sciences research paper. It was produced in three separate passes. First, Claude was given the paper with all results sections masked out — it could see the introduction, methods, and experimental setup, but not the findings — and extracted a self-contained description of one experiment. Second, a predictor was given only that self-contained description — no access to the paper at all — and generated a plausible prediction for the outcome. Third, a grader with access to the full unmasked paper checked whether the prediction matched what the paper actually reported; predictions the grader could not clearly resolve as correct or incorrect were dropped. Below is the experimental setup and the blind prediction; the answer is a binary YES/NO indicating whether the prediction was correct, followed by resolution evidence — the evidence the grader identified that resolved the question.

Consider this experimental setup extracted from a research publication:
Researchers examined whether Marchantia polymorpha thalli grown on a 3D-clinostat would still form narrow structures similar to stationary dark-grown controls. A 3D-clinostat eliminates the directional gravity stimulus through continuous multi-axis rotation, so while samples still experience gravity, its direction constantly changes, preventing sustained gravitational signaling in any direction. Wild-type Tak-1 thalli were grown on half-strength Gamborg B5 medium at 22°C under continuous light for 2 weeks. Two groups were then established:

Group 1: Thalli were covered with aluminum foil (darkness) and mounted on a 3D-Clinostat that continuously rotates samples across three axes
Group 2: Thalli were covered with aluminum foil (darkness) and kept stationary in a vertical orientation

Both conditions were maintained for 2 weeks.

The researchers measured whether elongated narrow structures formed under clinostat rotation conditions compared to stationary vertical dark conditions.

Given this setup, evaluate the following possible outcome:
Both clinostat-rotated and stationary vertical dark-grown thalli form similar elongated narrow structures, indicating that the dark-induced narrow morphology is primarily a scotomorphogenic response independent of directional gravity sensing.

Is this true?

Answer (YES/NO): NO